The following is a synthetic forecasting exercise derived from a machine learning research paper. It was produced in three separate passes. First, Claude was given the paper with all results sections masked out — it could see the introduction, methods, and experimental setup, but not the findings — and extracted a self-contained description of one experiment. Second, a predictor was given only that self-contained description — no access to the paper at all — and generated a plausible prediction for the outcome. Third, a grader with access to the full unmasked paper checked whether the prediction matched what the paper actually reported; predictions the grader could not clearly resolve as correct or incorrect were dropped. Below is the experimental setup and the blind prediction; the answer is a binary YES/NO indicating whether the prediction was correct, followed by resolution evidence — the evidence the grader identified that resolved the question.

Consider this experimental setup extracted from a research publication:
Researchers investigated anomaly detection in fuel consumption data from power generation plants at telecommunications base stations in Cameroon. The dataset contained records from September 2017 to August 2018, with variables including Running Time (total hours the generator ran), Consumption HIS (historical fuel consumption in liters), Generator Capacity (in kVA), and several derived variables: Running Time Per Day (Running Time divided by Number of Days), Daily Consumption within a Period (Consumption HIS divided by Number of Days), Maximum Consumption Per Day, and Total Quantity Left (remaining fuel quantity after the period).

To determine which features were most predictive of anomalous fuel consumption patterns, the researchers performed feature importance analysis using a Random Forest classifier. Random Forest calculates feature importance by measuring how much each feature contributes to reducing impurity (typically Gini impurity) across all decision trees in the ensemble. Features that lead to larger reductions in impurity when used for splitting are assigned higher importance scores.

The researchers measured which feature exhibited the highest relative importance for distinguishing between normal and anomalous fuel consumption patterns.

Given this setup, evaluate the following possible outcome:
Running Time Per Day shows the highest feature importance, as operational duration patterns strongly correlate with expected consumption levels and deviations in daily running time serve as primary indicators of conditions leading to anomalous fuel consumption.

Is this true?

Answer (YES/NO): YES